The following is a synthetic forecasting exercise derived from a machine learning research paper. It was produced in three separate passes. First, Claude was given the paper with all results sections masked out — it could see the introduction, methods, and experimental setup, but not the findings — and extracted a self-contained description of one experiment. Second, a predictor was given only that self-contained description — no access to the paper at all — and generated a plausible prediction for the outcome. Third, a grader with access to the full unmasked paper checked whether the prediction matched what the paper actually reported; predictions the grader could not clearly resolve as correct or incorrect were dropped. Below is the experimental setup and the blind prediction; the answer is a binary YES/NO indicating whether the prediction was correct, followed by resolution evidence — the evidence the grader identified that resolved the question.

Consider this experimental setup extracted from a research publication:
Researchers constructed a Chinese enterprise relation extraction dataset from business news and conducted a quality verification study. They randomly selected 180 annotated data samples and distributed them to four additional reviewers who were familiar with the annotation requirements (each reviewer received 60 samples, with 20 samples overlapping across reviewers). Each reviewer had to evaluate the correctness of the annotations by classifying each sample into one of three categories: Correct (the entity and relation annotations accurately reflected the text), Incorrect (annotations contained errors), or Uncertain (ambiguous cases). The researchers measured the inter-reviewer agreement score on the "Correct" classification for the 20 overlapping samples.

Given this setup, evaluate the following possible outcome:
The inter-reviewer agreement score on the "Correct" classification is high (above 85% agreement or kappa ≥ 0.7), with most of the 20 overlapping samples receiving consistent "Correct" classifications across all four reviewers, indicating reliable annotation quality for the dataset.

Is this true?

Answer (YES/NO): YES